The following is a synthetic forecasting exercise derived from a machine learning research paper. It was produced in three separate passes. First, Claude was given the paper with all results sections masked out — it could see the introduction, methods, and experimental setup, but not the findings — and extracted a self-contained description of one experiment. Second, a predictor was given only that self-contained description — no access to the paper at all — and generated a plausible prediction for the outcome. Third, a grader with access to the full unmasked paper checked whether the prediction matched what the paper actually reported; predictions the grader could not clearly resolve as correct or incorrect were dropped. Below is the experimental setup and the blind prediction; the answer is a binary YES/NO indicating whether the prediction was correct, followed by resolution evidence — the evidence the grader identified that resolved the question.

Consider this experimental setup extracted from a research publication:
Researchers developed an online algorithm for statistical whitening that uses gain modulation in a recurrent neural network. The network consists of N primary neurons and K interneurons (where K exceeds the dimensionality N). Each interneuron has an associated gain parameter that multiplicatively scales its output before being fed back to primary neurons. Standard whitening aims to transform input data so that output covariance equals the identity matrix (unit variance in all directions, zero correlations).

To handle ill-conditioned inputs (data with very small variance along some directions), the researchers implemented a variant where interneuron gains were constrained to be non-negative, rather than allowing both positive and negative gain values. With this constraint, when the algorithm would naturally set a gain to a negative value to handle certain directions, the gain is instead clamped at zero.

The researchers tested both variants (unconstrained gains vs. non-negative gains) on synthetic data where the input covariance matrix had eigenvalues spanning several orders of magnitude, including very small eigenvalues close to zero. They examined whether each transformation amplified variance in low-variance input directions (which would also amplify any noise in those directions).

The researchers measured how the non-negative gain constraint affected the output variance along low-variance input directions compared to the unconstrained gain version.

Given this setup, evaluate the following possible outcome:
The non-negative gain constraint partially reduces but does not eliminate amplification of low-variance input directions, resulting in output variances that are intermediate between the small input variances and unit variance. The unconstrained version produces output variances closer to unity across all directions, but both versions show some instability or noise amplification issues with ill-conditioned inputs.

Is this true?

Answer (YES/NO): NO